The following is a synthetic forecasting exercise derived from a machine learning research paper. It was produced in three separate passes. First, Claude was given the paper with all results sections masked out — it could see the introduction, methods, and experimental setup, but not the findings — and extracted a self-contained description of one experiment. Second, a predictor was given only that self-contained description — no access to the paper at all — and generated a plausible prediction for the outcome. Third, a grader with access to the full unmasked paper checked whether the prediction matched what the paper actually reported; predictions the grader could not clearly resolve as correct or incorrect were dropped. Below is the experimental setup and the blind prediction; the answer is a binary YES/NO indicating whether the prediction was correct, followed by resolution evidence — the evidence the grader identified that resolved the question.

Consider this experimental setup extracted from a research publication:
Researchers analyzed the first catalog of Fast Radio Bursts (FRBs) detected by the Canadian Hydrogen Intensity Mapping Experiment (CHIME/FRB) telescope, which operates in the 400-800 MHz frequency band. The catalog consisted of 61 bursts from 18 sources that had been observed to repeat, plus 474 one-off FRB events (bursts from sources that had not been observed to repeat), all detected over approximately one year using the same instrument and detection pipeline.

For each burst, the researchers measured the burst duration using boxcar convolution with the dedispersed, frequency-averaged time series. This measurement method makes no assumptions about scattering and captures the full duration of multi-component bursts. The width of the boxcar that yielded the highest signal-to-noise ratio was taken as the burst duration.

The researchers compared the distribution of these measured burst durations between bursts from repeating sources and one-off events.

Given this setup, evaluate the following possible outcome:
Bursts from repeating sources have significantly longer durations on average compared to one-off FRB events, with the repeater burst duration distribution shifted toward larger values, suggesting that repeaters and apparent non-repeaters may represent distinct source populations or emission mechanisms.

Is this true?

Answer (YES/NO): YES